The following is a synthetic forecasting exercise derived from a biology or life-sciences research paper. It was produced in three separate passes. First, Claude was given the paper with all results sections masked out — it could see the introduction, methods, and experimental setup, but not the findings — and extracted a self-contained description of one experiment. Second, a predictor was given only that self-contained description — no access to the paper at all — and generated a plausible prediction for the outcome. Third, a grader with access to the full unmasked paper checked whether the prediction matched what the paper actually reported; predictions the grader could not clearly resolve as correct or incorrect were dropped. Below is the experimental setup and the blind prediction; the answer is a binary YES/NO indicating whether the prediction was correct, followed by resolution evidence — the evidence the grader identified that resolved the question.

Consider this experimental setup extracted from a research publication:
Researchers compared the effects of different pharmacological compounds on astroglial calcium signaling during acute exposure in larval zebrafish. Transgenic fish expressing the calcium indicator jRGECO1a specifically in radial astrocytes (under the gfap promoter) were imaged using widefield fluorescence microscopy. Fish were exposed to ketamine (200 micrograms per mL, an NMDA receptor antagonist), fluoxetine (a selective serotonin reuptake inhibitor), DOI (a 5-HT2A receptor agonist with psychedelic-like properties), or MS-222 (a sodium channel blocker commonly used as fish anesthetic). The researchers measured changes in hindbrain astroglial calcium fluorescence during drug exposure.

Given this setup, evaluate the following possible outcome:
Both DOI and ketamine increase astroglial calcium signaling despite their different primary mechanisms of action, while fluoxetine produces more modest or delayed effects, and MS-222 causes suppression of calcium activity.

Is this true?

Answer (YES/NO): NO